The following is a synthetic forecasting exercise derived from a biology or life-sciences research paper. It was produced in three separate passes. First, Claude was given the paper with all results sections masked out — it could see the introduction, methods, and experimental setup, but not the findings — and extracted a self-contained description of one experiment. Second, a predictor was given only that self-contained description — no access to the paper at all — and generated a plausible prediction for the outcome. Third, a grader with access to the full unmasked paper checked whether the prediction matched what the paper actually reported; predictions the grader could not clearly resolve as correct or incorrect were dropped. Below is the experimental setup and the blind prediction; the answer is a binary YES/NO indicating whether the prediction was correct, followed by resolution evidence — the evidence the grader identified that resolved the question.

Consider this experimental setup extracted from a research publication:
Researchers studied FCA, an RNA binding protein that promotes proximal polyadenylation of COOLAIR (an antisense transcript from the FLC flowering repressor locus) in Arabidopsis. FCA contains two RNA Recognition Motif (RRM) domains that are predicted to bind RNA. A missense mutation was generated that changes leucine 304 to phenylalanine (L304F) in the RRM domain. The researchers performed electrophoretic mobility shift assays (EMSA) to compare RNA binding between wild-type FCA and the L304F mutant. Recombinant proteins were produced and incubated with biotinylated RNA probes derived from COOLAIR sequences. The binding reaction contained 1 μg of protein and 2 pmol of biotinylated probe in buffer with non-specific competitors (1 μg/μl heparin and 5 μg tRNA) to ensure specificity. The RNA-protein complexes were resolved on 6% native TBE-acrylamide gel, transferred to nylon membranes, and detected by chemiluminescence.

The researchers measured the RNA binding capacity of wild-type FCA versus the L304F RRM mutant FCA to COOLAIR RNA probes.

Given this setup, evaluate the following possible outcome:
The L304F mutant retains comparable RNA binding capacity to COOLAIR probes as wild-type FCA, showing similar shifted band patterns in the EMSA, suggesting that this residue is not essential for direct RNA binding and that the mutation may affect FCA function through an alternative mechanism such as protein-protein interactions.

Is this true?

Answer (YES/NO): NO